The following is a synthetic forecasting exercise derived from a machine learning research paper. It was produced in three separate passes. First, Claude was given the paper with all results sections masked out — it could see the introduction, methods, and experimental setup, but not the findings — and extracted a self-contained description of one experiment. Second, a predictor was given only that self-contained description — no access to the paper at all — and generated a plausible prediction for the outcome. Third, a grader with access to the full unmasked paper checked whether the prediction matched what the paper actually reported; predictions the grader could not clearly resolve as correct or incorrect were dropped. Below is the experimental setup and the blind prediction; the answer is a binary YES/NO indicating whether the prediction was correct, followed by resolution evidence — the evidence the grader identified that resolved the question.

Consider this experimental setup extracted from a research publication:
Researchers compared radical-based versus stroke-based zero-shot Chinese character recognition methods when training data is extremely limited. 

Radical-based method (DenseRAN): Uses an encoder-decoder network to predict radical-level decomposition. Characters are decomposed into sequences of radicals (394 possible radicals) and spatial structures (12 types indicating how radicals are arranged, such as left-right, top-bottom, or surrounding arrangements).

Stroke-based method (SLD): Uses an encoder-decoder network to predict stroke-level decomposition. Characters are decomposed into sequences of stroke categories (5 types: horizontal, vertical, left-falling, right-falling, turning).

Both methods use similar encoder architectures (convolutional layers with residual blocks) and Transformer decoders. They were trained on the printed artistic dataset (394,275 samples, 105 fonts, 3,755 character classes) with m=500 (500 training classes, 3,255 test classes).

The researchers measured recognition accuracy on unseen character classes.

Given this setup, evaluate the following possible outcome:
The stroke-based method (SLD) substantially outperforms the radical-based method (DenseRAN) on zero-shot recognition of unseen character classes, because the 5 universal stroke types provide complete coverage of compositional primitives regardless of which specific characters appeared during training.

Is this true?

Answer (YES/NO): YES